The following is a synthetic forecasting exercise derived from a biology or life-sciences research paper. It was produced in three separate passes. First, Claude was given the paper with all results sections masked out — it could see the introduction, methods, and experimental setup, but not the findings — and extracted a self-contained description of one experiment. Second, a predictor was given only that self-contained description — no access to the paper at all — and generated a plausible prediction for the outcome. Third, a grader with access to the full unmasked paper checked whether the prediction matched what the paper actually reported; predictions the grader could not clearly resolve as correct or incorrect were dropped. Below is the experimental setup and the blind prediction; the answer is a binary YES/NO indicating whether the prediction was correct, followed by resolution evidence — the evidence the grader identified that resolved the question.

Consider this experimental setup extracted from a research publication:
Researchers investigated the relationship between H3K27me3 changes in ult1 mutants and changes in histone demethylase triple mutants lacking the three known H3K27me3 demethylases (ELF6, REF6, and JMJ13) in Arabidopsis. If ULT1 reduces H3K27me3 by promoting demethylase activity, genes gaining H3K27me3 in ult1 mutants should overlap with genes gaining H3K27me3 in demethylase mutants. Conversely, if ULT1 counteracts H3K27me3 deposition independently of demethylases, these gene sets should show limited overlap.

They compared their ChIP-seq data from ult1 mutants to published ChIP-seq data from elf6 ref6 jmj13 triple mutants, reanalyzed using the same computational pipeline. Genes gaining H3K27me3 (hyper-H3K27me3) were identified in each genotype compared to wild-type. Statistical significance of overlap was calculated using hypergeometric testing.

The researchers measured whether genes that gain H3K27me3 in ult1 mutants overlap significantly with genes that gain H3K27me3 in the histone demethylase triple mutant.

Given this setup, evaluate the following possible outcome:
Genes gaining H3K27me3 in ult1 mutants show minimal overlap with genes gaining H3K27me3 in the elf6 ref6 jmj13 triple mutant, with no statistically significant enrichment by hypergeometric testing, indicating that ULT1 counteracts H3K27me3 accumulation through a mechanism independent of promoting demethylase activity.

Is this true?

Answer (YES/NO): YES